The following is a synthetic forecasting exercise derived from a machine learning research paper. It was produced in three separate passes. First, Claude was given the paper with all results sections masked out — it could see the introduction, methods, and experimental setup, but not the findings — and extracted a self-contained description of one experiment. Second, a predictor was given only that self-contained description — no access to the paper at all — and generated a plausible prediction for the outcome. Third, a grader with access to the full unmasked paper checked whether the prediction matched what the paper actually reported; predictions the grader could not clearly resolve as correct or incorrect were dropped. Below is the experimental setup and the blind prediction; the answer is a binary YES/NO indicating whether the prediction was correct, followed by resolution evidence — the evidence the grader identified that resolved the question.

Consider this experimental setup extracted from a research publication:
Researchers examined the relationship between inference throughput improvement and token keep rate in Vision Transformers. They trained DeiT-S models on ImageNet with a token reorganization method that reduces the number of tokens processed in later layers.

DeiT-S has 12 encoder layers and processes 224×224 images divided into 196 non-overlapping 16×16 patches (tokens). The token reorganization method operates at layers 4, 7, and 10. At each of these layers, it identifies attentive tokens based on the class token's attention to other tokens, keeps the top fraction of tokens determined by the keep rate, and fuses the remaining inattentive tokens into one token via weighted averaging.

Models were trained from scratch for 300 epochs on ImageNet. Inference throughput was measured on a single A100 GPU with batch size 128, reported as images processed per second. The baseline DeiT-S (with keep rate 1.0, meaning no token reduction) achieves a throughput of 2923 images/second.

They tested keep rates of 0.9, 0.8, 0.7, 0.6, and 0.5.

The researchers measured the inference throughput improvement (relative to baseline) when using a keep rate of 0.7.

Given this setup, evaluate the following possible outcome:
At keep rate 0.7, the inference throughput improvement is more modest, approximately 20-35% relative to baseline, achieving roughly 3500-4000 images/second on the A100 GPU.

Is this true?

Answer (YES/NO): NO